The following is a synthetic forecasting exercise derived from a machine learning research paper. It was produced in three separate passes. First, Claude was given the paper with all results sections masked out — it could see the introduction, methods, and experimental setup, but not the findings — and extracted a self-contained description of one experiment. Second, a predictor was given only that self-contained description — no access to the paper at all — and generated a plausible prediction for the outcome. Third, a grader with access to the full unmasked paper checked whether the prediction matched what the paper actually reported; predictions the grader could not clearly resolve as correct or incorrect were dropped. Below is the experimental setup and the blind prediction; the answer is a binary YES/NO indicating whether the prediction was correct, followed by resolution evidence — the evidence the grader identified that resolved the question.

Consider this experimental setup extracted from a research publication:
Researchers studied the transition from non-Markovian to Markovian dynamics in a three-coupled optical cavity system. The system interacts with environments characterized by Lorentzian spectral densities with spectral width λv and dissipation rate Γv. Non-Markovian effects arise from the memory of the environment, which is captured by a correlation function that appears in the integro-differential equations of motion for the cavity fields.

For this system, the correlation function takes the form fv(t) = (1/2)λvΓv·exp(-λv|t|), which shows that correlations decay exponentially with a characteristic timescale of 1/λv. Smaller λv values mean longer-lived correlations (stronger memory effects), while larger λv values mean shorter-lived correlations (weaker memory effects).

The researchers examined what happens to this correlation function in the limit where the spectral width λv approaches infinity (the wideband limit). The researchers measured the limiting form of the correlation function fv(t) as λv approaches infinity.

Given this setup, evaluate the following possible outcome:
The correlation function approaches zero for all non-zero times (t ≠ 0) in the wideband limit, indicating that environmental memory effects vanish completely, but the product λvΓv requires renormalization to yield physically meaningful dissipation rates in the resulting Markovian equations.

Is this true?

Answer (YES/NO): NO